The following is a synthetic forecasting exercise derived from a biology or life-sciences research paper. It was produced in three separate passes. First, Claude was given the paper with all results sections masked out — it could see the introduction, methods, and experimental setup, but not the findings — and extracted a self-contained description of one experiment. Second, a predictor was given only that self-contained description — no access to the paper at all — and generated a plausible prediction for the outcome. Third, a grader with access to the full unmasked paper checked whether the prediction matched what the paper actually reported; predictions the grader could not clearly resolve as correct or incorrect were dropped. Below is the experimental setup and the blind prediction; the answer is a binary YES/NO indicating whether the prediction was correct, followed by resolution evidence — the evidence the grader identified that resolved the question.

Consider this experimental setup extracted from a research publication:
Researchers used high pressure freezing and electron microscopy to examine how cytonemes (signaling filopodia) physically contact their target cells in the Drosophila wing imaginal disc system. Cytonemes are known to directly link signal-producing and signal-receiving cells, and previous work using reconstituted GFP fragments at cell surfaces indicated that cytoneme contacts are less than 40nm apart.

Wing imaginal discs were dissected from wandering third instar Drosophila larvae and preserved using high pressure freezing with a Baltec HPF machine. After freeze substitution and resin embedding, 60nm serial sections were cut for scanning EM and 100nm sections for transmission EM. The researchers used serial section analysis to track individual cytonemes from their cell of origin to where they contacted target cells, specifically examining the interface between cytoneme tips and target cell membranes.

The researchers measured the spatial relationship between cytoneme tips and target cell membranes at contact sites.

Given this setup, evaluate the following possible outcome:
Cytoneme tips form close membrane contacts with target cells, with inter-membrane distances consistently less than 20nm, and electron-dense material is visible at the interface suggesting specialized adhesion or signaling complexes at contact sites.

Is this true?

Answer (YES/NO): NO